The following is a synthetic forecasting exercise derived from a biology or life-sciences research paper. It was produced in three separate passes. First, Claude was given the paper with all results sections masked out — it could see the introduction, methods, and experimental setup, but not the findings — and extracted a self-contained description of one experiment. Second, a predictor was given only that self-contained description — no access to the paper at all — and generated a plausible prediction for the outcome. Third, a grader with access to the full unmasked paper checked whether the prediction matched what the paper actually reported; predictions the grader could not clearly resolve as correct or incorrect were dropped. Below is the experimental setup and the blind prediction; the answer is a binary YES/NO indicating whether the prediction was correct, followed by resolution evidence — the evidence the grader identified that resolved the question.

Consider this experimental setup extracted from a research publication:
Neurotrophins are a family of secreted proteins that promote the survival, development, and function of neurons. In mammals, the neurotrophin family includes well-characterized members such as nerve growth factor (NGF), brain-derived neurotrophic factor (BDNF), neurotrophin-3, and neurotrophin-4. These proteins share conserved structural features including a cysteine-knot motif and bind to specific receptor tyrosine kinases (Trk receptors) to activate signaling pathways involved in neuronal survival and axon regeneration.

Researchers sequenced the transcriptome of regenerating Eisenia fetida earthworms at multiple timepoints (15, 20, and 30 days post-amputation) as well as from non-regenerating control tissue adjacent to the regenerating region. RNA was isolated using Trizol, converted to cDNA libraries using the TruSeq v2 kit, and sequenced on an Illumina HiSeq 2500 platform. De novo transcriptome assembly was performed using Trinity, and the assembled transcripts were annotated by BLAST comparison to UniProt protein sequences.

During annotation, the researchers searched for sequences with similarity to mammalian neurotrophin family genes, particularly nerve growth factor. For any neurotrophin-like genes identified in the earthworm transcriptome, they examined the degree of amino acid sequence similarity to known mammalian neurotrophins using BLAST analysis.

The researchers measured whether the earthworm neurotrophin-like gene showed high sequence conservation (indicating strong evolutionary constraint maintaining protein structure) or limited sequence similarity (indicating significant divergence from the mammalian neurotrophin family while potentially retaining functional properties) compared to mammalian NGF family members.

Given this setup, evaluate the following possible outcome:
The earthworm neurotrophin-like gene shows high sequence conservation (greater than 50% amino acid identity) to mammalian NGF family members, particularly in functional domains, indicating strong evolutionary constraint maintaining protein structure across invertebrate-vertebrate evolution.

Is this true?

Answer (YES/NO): NO